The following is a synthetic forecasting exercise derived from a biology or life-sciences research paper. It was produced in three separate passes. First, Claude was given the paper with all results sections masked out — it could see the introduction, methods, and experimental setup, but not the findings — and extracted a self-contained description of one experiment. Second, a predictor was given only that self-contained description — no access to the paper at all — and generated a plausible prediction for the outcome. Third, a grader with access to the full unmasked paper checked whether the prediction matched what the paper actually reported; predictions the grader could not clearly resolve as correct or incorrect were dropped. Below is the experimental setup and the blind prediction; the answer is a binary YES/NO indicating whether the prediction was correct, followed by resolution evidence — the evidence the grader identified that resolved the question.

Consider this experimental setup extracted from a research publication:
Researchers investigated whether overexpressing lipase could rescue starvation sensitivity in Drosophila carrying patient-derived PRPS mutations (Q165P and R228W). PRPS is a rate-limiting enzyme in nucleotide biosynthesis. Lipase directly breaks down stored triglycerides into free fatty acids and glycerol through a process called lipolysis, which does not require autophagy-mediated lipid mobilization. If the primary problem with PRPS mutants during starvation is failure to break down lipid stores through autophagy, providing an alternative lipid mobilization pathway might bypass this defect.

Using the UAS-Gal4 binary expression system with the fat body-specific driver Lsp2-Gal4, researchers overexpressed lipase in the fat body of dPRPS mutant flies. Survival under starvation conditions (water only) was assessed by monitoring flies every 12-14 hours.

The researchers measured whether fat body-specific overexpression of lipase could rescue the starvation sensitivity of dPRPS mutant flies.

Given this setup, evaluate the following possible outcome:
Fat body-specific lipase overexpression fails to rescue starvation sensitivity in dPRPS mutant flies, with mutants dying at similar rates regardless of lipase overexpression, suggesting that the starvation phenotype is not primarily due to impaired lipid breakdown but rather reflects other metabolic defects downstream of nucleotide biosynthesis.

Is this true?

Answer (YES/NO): NO